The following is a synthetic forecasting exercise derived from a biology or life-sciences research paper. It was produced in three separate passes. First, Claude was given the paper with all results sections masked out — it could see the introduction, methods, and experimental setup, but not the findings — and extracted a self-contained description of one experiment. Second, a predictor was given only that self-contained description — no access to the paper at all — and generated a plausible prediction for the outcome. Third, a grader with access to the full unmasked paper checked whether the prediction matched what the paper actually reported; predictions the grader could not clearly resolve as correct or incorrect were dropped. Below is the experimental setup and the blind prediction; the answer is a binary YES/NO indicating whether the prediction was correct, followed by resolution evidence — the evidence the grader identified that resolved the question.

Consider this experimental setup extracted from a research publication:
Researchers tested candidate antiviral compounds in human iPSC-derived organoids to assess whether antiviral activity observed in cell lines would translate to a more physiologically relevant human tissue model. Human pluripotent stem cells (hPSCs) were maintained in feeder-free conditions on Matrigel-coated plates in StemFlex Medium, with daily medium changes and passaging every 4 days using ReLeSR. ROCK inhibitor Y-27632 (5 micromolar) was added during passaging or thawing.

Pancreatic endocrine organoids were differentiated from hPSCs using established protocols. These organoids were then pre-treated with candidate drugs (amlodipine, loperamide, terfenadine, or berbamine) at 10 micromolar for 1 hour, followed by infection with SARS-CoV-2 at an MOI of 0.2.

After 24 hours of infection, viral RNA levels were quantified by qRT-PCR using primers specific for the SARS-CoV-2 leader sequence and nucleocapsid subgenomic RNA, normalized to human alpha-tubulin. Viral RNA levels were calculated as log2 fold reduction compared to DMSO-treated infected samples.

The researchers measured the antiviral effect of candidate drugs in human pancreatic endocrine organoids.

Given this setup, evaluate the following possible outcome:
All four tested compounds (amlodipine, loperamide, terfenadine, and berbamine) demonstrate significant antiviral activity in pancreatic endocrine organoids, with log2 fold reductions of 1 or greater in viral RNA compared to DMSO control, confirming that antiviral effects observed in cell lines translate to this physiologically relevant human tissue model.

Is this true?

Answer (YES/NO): YES